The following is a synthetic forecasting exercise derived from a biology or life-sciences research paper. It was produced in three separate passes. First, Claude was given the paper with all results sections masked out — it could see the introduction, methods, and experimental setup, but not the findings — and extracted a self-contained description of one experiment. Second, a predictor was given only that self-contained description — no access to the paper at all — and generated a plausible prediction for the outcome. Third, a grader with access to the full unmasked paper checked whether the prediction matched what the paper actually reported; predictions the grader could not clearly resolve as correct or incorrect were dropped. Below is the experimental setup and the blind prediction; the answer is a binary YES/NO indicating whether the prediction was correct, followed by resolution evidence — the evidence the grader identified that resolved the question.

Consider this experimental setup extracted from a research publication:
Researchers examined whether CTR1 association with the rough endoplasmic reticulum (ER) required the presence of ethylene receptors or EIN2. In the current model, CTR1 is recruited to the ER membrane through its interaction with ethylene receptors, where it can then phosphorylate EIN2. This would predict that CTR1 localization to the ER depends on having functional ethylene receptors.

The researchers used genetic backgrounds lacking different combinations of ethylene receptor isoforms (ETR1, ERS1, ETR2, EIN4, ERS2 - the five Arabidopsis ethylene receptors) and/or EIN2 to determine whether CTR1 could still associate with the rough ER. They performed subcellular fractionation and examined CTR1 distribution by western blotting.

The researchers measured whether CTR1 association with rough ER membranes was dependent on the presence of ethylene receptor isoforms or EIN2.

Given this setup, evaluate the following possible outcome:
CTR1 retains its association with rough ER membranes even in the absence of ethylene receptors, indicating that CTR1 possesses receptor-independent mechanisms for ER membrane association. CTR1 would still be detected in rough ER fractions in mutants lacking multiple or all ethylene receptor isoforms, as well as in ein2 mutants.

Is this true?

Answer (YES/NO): YES